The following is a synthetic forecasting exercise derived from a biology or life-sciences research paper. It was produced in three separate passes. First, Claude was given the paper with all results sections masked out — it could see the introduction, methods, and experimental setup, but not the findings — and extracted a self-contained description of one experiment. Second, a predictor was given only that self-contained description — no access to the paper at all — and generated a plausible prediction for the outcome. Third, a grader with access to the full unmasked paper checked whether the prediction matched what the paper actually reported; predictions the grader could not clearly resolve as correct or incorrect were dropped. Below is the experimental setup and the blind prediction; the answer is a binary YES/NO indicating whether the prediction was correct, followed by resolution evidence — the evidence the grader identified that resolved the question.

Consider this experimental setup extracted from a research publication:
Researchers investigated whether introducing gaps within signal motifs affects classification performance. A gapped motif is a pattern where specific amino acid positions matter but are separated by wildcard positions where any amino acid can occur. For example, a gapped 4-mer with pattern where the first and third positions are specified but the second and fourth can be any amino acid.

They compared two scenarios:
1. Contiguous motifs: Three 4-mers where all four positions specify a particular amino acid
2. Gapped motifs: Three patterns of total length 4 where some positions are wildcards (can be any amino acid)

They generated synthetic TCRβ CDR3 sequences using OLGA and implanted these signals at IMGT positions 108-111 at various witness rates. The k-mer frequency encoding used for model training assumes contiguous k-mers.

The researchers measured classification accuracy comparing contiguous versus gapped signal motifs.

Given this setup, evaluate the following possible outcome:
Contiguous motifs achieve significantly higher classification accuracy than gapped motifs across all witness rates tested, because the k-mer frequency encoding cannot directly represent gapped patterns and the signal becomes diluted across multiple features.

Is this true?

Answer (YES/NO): NO